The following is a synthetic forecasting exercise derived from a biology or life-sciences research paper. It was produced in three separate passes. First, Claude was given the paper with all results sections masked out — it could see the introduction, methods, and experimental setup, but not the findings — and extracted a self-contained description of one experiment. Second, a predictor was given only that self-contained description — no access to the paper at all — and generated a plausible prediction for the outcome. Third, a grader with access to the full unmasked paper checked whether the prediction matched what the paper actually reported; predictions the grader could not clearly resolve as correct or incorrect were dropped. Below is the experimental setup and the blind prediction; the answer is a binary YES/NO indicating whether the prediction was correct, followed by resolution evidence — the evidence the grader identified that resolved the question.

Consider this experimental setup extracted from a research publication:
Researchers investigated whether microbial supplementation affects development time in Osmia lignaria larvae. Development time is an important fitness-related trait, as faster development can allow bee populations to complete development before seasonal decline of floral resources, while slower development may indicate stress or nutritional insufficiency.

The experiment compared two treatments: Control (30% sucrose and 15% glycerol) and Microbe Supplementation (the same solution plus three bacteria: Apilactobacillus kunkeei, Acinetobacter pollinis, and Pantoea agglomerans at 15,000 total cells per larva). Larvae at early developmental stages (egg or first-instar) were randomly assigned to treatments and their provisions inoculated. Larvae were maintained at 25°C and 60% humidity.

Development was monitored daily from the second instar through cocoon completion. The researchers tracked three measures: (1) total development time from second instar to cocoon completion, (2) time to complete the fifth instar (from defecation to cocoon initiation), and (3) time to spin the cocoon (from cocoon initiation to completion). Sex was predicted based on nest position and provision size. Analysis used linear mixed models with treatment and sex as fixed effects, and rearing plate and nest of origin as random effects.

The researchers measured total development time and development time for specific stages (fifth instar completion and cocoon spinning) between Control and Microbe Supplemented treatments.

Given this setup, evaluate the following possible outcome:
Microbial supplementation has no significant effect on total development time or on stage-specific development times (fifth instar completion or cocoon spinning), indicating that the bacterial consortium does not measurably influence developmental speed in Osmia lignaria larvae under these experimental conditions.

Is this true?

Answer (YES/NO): YES